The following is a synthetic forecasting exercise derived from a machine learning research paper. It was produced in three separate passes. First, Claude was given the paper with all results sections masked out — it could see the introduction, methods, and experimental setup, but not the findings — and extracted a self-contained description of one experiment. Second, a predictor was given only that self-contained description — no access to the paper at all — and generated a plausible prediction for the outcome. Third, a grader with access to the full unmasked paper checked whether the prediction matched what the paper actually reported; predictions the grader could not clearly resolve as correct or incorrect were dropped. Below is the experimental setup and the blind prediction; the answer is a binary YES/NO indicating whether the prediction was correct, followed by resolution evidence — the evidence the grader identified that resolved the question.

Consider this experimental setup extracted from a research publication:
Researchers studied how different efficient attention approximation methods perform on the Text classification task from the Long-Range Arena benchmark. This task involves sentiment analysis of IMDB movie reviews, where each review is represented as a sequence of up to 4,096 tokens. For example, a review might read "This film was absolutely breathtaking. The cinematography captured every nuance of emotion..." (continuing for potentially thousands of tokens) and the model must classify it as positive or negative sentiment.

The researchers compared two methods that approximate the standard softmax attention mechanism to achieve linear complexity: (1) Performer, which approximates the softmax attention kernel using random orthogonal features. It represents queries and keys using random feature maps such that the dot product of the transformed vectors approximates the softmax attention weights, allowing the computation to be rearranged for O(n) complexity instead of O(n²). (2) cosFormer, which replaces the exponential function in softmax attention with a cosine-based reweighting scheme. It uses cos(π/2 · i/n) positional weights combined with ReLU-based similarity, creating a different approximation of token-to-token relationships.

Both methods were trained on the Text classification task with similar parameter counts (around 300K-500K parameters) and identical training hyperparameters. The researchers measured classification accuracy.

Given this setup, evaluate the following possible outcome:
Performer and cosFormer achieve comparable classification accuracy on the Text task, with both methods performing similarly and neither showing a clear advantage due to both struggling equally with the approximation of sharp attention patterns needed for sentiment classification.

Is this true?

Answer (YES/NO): NO